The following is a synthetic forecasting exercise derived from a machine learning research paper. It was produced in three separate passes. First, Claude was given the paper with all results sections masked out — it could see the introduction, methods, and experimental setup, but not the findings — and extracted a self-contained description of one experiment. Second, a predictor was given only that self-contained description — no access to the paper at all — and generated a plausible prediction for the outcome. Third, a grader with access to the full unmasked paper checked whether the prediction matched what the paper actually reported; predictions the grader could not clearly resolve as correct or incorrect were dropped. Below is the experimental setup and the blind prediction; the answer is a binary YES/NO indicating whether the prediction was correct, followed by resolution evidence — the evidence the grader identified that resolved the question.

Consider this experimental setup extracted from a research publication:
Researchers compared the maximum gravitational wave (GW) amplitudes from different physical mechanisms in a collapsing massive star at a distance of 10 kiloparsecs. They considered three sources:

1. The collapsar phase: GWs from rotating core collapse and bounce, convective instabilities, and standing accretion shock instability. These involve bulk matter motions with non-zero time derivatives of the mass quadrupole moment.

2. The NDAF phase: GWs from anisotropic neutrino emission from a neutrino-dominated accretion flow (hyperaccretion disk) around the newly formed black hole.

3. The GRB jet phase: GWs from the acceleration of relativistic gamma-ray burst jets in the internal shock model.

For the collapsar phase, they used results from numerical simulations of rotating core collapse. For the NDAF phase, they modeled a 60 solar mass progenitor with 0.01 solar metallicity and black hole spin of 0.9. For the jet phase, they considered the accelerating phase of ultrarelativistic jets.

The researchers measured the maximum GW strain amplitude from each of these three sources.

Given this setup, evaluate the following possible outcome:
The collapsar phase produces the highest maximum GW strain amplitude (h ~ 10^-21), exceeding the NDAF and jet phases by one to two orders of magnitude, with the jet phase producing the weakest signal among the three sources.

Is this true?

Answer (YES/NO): YES